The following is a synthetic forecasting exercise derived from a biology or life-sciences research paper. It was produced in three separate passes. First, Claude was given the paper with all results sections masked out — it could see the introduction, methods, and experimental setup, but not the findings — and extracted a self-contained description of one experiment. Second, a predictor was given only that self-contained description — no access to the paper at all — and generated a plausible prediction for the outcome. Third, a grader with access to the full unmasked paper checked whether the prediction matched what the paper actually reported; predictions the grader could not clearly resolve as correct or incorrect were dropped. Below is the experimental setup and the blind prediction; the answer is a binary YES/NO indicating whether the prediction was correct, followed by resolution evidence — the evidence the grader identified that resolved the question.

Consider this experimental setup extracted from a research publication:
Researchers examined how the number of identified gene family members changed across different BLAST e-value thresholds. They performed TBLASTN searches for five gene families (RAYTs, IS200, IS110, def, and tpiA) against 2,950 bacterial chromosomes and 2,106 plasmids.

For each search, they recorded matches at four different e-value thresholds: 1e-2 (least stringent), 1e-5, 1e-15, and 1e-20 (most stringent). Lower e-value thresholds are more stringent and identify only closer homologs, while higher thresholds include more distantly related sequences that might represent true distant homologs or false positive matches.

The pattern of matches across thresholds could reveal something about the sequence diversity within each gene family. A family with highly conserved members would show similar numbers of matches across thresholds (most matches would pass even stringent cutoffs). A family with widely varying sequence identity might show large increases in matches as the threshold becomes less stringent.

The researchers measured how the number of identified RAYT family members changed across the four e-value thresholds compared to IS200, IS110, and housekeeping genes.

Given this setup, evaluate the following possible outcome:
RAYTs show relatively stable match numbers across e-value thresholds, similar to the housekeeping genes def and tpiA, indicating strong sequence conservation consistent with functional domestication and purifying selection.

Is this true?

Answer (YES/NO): NO